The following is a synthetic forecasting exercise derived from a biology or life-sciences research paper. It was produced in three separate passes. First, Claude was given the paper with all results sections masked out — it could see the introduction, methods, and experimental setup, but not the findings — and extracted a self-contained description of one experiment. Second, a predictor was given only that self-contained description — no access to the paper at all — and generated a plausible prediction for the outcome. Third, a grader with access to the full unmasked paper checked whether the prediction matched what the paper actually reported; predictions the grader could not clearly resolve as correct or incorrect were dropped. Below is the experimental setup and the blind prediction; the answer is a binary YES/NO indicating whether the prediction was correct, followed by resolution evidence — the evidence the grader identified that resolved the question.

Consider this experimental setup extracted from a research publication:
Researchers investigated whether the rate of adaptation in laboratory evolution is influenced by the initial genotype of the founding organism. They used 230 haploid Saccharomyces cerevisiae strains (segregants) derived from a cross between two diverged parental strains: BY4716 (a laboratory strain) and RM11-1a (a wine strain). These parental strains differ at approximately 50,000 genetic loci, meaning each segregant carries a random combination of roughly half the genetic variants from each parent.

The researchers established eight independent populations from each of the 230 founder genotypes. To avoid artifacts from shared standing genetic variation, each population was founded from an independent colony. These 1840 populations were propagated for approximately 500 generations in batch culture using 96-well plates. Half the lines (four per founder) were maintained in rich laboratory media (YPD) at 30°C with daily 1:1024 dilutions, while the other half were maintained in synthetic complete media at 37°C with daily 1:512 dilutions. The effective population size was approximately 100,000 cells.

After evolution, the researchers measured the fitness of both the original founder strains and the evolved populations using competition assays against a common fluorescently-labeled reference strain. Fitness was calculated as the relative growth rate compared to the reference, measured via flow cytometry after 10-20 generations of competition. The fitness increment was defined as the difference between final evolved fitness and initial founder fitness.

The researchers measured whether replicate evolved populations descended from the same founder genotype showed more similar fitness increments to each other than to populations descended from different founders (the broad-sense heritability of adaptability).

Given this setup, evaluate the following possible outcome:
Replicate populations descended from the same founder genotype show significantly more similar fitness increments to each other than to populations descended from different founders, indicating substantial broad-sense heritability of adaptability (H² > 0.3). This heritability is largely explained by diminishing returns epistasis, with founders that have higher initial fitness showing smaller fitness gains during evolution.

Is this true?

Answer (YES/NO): YES